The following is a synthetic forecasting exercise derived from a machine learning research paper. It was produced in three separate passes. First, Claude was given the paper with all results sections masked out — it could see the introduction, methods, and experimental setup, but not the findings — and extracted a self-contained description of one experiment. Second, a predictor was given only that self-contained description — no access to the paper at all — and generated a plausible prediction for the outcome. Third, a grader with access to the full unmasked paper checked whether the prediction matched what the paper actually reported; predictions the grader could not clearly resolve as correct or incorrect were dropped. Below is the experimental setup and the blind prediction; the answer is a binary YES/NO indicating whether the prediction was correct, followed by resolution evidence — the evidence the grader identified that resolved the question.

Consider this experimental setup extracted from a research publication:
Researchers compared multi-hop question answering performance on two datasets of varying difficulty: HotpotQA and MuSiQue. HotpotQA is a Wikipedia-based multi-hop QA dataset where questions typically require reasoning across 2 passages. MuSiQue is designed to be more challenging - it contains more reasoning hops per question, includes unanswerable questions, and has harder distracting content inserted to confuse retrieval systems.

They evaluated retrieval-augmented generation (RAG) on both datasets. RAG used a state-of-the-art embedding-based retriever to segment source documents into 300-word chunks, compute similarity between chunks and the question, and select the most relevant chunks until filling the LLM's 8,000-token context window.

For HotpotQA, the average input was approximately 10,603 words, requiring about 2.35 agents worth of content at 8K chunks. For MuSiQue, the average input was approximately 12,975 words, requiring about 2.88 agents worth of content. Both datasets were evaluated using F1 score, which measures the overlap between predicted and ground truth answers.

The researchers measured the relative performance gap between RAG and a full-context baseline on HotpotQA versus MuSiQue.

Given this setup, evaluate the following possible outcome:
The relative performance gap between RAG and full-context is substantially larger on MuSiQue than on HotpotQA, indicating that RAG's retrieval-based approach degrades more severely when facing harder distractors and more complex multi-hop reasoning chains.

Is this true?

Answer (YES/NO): NO